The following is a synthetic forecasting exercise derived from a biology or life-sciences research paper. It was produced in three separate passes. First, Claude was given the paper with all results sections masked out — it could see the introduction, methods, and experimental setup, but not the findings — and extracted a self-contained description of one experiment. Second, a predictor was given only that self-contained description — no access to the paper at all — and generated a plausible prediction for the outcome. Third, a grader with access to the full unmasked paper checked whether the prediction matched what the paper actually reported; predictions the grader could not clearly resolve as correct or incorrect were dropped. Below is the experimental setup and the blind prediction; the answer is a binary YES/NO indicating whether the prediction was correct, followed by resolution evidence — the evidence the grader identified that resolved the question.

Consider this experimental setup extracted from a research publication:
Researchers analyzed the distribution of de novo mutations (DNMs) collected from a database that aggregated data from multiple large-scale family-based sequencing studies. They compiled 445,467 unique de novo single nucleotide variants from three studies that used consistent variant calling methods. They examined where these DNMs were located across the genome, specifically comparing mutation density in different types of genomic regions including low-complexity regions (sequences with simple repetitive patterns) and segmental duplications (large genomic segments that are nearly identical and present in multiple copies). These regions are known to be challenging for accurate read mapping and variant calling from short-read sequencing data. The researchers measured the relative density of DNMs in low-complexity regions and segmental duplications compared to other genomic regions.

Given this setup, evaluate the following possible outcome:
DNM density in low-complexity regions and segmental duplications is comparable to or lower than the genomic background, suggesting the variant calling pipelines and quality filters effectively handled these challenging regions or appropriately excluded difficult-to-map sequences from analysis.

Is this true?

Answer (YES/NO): YES